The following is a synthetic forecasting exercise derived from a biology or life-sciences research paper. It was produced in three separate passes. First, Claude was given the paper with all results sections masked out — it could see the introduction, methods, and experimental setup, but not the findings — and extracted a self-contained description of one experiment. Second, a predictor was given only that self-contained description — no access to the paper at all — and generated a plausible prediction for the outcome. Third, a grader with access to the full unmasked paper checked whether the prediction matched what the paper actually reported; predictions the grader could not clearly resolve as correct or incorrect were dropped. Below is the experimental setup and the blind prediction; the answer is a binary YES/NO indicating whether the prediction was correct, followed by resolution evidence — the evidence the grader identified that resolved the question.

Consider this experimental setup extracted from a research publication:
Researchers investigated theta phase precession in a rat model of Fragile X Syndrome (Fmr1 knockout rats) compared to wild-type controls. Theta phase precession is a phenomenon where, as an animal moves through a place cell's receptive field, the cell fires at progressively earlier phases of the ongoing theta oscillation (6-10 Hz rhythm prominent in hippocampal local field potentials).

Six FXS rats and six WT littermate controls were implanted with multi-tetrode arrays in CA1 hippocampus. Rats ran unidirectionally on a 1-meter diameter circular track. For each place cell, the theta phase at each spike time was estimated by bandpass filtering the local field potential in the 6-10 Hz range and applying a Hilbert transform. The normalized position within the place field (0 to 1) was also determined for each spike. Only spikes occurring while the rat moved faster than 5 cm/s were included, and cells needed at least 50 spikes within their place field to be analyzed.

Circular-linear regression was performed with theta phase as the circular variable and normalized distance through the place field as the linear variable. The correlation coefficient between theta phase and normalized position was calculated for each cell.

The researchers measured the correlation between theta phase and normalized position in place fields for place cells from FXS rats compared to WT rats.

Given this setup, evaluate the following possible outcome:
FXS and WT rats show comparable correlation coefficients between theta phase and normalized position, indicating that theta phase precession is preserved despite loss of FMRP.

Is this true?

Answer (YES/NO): YES